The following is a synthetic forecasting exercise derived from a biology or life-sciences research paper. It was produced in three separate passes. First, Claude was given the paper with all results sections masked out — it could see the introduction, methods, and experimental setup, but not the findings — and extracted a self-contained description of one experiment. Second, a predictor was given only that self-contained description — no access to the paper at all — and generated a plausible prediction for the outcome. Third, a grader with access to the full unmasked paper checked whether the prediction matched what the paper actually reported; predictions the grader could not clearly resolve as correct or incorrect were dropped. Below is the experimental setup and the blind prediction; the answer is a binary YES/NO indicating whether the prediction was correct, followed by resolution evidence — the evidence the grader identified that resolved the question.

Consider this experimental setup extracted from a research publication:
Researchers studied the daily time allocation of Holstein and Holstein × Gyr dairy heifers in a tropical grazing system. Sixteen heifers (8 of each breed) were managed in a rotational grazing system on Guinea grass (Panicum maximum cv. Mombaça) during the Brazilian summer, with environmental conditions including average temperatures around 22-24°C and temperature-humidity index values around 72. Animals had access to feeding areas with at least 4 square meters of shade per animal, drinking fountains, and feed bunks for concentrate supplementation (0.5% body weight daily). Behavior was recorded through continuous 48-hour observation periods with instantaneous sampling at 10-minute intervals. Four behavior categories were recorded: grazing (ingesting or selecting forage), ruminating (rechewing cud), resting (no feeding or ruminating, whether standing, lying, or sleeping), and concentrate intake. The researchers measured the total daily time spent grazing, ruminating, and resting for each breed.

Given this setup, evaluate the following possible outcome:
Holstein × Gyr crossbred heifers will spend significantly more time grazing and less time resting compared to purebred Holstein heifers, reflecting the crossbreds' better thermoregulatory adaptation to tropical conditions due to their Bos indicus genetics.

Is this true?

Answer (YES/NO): NO